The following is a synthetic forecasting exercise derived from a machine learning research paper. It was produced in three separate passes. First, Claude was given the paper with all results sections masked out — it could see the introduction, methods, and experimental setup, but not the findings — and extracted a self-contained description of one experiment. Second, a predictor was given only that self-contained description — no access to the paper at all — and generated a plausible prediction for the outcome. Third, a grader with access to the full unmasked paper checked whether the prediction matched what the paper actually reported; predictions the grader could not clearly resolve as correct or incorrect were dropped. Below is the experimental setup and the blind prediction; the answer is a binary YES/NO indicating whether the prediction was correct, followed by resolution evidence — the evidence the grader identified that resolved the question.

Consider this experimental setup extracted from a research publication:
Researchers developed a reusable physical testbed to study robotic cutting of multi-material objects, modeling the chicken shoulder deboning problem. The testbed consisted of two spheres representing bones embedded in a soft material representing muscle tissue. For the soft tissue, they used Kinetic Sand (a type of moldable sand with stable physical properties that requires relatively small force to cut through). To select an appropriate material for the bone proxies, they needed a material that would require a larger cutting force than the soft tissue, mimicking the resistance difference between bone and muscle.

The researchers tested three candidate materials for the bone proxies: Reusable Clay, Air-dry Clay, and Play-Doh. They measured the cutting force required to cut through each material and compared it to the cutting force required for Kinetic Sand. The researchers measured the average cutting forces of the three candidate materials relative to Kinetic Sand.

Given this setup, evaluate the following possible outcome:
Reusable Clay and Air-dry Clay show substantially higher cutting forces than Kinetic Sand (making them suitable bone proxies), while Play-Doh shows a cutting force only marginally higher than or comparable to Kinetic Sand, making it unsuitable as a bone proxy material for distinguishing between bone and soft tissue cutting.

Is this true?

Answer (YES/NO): NO